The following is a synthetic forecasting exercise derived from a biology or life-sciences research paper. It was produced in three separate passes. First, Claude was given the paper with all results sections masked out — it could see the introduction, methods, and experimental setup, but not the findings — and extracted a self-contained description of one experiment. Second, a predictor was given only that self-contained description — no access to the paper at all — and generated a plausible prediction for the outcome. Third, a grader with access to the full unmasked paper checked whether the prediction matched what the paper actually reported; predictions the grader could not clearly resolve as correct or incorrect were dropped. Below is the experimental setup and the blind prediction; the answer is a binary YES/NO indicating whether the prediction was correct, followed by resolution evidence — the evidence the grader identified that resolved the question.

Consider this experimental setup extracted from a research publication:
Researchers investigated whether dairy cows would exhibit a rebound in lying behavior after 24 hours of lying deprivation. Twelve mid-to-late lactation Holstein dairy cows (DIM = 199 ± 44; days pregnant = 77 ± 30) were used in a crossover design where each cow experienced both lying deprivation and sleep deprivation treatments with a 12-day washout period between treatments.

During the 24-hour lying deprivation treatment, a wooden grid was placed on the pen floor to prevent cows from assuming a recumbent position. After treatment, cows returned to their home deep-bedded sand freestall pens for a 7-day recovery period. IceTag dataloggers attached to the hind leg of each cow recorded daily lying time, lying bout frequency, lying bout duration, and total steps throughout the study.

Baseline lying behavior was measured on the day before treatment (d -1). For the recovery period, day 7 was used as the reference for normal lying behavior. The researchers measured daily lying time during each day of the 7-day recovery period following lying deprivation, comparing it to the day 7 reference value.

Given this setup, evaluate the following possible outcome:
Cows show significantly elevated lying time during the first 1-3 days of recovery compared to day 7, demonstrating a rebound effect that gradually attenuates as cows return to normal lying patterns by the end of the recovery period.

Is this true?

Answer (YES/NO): NO